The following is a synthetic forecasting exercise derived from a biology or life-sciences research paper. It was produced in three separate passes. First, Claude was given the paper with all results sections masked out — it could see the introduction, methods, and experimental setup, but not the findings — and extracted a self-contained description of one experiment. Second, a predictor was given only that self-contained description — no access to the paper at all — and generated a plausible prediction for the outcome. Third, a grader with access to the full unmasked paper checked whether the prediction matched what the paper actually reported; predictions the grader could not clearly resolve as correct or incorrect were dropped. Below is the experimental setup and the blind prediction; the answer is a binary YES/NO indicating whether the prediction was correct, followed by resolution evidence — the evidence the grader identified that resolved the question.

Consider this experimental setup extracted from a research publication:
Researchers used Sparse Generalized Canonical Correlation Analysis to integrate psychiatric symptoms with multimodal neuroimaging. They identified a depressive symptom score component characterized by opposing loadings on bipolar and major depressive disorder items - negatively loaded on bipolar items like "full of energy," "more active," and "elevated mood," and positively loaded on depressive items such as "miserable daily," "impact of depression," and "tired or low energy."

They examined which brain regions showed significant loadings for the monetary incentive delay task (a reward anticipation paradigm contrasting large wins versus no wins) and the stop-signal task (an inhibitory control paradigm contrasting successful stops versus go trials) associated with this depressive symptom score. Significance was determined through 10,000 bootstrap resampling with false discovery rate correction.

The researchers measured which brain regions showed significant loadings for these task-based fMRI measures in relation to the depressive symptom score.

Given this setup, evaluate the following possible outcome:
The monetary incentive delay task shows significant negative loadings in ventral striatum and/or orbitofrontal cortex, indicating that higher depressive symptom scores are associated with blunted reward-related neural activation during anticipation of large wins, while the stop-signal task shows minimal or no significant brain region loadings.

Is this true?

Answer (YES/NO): NO